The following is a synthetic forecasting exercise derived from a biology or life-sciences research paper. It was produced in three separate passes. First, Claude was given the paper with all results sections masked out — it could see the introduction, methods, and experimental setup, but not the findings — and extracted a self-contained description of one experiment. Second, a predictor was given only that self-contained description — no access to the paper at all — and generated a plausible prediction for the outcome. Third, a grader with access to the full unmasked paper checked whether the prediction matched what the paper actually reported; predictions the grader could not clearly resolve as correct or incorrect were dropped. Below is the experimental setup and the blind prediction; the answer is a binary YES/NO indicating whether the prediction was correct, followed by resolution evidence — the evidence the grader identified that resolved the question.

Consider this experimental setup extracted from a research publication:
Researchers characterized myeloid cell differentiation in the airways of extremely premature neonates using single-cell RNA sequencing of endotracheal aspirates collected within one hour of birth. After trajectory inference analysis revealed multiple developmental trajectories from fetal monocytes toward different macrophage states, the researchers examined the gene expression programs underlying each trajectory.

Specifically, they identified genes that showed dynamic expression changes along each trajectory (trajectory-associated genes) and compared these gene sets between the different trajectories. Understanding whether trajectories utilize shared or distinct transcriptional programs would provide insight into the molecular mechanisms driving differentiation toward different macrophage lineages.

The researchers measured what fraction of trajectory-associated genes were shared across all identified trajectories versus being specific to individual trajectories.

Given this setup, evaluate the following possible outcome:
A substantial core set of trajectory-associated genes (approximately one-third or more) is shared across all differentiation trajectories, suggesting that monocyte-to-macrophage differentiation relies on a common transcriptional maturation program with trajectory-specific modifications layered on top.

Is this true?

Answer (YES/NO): NO